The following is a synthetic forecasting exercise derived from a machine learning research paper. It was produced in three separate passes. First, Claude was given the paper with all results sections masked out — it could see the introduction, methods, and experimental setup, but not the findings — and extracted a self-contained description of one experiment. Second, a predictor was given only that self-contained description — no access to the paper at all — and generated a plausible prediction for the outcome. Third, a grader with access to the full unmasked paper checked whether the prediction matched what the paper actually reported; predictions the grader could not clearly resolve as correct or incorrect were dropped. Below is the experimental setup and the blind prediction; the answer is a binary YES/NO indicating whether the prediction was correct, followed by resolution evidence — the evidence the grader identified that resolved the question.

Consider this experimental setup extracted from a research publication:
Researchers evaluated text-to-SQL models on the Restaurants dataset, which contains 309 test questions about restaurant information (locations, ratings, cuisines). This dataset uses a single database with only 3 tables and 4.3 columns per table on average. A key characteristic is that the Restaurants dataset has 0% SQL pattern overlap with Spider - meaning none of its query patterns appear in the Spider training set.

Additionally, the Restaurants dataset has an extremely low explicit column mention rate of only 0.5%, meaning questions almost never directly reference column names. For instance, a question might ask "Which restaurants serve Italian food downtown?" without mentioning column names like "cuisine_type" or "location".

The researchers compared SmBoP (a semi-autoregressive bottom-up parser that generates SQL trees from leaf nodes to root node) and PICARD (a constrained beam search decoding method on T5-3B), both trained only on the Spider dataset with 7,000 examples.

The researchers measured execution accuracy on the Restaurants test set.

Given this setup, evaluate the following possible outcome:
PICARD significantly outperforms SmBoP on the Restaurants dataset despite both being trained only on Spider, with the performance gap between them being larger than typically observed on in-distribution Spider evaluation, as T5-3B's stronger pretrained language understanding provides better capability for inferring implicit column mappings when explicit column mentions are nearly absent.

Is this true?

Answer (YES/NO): YES